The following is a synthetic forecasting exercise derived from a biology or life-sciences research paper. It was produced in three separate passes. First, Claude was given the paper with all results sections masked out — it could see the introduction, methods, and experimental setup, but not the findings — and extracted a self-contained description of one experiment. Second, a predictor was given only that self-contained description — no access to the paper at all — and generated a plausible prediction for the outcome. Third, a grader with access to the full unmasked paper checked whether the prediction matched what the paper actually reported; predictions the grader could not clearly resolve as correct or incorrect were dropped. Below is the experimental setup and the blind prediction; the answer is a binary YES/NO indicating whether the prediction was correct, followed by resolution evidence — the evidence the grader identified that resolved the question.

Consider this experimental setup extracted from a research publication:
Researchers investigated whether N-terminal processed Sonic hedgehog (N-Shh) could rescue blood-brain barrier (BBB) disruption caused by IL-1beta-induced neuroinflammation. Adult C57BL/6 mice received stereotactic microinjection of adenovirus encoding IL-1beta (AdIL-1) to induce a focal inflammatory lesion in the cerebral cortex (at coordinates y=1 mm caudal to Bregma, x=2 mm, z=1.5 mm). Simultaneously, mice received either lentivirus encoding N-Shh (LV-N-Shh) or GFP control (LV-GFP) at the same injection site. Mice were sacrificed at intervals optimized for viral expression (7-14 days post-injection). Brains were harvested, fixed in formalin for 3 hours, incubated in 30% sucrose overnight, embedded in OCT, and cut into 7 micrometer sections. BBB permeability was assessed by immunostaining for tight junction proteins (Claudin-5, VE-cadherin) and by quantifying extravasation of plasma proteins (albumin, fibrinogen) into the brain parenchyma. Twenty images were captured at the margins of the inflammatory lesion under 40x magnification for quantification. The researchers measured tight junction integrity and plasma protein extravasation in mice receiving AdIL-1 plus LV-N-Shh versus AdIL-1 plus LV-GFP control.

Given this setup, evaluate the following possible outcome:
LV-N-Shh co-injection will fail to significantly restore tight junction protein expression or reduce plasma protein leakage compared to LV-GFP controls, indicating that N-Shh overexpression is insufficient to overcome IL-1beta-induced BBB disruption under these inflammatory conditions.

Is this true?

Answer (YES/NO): NO